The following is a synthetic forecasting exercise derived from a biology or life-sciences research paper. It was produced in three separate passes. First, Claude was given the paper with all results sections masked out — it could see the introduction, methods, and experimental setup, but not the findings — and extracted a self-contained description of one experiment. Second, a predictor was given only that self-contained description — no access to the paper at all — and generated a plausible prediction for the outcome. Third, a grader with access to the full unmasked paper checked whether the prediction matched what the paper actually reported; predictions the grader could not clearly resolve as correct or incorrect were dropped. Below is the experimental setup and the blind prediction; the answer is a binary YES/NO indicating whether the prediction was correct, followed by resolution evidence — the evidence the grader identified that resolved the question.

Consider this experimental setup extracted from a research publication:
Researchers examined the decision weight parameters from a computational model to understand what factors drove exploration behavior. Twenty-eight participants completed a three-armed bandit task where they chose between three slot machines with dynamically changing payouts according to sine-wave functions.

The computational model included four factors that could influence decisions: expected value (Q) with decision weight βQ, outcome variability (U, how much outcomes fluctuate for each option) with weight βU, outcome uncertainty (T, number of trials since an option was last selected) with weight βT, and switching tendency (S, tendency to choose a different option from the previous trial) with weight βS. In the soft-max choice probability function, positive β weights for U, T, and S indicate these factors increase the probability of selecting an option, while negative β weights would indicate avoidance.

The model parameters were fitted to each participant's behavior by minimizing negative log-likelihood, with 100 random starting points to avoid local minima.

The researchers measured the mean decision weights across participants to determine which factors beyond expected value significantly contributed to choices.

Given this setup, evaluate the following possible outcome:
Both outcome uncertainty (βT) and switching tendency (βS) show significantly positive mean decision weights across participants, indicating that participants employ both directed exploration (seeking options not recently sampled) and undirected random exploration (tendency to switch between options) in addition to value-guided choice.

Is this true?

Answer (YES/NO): NO